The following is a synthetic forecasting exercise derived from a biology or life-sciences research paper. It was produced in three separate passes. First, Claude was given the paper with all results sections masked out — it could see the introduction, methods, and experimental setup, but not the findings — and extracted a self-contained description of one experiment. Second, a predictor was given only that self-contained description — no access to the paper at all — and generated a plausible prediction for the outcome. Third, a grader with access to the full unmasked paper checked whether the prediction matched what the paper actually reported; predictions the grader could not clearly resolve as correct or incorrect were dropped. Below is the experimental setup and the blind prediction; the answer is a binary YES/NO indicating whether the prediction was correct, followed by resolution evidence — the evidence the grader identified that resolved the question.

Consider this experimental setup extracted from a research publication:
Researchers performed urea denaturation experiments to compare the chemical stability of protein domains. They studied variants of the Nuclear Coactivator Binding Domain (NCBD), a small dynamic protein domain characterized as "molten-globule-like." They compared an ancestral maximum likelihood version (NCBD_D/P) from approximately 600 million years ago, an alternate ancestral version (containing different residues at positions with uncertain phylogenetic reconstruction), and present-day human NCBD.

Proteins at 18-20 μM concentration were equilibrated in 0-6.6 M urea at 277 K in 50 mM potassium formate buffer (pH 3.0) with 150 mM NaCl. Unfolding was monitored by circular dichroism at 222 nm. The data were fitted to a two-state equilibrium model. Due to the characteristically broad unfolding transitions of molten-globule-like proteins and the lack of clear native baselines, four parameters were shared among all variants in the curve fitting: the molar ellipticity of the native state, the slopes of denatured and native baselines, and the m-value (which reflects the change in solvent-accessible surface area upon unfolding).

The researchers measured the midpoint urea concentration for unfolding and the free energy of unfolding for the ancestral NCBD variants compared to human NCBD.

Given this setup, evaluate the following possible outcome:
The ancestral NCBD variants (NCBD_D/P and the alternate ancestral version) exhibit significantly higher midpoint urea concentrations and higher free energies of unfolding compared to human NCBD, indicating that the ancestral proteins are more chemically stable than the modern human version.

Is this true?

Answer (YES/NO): NO